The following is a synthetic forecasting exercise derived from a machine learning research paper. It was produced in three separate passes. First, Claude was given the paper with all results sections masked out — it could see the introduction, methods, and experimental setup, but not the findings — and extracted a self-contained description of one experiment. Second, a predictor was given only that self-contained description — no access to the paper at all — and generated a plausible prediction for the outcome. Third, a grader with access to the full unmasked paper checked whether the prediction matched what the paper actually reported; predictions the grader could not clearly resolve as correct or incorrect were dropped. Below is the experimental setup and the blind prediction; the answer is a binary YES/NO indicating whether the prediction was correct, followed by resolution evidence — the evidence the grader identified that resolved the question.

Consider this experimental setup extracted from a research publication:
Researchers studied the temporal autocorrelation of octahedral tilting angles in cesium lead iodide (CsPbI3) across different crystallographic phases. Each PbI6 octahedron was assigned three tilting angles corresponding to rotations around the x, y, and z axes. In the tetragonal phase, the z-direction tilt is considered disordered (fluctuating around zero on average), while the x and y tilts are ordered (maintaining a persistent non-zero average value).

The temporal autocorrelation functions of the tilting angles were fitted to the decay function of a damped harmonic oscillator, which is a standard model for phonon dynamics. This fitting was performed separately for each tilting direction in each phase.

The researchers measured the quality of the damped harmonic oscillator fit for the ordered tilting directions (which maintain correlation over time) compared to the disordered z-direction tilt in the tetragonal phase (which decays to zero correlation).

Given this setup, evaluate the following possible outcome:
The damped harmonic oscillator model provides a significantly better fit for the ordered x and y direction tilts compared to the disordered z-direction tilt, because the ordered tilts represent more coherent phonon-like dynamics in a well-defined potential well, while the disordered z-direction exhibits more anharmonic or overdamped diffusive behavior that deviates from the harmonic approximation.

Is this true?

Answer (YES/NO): YES